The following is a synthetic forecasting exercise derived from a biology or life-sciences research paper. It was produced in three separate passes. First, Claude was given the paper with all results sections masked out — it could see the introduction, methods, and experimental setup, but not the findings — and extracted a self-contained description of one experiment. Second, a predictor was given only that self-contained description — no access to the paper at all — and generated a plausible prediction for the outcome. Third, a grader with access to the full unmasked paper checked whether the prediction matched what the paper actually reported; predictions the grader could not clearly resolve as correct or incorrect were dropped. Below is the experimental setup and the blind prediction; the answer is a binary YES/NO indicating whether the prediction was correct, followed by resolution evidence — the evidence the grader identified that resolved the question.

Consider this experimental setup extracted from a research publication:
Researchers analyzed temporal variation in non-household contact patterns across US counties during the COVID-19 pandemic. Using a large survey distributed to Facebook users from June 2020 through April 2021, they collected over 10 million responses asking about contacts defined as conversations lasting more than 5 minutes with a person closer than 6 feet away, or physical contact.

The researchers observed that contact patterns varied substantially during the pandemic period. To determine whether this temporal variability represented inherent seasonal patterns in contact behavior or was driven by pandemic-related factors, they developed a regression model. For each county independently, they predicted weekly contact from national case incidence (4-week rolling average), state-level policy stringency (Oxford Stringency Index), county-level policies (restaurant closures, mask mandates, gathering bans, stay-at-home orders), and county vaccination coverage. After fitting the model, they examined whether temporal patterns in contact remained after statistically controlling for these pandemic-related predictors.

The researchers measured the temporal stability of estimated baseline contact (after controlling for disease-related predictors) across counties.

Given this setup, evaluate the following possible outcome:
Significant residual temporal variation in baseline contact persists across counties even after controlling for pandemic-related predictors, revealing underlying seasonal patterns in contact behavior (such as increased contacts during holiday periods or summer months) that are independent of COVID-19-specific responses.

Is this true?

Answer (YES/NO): NO